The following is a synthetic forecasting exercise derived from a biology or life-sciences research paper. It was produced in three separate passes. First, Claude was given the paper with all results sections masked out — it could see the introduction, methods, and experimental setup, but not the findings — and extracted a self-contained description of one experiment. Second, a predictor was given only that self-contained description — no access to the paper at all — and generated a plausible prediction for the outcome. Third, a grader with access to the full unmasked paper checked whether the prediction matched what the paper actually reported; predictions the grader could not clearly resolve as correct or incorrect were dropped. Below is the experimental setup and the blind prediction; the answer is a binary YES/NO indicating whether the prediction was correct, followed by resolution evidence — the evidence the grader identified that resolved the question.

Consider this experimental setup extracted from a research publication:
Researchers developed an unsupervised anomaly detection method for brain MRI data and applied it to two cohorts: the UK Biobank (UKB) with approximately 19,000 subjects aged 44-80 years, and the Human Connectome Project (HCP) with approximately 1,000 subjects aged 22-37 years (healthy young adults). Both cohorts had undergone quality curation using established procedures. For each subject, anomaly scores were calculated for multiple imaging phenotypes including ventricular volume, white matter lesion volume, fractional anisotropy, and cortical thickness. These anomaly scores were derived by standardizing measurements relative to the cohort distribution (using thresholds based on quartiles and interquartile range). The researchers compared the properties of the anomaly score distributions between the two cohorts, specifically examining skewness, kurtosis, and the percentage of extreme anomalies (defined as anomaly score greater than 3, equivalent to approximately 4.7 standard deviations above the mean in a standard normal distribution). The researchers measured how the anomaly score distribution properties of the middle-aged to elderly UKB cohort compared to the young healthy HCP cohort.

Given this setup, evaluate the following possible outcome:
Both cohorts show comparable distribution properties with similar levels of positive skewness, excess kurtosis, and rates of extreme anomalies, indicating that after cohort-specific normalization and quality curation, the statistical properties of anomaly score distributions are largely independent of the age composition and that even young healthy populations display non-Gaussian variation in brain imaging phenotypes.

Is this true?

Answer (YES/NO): NO